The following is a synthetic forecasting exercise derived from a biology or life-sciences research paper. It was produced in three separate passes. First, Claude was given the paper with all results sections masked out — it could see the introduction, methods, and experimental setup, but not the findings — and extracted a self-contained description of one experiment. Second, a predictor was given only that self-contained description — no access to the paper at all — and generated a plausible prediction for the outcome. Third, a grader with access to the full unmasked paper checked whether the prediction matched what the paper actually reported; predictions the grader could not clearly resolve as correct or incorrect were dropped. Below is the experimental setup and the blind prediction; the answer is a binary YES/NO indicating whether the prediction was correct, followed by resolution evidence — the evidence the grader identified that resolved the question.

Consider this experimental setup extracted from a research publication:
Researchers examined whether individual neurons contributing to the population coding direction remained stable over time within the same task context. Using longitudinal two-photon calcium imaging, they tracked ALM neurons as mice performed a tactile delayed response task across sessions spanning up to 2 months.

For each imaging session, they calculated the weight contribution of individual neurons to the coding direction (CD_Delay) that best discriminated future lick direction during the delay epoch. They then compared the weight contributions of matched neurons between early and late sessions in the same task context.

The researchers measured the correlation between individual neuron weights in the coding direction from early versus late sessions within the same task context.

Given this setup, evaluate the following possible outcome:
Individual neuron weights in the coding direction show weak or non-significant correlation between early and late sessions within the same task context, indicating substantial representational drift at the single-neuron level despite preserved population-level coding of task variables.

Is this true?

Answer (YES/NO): NO